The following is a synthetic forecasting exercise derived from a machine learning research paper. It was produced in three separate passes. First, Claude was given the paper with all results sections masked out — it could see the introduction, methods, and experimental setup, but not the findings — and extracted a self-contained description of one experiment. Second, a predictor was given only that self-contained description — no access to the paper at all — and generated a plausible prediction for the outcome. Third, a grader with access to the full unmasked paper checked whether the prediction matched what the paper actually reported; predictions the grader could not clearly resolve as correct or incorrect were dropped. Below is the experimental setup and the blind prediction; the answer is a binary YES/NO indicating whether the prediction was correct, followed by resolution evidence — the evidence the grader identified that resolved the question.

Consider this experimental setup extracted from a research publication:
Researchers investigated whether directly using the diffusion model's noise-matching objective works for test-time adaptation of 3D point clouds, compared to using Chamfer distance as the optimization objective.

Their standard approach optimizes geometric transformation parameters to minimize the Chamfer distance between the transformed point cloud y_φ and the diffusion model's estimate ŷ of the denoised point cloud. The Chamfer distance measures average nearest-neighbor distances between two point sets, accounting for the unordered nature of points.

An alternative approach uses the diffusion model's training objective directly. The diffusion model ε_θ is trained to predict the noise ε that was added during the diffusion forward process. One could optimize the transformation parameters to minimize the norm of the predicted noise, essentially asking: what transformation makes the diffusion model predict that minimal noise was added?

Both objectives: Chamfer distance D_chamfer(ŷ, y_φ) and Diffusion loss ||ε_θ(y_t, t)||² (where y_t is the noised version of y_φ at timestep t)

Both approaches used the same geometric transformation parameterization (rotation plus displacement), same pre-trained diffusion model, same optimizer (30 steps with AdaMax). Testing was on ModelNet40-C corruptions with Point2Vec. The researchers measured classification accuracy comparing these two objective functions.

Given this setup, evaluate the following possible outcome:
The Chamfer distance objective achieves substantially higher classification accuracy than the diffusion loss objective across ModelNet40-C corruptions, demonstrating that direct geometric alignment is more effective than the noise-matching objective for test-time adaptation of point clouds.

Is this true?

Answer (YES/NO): YES